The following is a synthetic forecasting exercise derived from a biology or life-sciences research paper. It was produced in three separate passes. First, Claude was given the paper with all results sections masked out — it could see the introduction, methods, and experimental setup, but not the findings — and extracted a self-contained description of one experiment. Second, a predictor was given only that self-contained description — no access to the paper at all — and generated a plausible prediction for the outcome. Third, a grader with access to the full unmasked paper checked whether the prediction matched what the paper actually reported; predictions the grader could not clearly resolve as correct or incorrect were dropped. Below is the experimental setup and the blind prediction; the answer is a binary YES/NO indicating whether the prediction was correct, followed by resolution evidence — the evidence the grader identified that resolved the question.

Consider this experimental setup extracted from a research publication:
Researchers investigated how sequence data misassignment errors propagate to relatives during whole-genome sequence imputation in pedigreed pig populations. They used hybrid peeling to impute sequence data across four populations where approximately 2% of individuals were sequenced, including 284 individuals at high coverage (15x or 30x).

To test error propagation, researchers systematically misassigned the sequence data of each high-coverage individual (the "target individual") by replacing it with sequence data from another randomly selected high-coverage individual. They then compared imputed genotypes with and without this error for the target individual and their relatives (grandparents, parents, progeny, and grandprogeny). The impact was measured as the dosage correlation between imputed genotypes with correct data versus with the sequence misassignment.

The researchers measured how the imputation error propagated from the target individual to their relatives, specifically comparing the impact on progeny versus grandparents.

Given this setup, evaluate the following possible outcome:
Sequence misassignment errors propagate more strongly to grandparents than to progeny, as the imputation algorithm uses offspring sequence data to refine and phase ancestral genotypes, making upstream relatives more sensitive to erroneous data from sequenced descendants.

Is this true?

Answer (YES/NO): NO